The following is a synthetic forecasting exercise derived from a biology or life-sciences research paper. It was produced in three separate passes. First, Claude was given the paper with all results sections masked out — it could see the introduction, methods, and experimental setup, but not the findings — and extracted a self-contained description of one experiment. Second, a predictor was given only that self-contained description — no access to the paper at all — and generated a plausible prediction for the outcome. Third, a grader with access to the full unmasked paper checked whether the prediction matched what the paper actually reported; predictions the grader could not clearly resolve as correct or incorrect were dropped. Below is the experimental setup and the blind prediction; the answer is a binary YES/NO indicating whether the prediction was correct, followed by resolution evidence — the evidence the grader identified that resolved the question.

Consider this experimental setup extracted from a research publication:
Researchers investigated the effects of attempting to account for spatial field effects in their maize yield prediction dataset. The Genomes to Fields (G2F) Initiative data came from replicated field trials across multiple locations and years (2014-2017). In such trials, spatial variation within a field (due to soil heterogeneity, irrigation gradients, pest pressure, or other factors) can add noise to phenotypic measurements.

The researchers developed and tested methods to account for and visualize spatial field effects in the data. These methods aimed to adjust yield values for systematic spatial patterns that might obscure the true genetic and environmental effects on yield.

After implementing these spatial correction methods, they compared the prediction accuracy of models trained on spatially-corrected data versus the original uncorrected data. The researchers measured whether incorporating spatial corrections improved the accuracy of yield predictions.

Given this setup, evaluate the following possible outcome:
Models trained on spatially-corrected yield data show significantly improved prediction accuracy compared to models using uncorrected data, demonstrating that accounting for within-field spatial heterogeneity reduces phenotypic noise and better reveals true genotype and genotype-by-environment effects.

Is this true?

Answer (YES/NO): NO